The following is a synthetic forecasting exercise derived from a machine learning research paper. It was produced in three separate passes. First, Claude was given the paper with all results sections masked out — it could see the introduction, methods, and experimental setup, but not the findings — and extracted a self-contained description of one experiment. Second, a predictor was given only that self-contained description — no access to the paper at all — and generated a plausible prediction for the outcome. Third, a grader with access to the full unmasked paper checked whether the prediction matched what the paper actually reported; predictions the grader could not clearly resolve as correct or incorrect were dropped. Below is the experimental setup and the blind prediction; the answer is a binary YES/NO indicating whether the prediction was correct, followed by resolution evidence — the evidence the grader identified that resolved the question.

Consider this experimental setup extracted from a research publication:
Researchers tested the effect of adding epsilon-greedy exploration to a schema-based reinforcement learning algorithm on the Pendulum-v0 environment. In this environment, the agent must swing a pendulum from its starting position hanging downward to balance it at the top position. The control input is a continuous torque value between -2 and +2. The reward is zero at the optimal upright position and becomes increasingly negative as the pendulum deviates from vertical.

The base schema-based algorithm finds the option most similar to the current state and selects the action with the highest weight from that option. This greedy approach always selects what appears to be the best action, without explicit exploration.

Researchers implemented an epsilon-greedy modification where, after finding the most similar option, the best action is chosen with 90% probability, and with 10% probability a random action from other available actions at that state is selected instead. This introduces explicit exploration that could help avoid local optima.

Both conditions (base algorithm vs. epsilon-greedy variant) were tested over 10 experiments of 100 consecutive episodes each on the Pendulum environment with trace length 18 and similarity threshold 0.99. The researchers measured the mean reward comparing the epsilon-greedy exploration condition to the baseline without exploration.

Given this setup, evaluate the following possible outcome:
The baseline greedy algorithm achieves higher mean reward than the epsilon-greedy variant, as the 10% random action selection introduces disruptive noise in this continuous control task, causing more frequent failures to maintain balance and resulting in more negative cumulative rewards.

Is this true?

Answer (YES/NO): NO